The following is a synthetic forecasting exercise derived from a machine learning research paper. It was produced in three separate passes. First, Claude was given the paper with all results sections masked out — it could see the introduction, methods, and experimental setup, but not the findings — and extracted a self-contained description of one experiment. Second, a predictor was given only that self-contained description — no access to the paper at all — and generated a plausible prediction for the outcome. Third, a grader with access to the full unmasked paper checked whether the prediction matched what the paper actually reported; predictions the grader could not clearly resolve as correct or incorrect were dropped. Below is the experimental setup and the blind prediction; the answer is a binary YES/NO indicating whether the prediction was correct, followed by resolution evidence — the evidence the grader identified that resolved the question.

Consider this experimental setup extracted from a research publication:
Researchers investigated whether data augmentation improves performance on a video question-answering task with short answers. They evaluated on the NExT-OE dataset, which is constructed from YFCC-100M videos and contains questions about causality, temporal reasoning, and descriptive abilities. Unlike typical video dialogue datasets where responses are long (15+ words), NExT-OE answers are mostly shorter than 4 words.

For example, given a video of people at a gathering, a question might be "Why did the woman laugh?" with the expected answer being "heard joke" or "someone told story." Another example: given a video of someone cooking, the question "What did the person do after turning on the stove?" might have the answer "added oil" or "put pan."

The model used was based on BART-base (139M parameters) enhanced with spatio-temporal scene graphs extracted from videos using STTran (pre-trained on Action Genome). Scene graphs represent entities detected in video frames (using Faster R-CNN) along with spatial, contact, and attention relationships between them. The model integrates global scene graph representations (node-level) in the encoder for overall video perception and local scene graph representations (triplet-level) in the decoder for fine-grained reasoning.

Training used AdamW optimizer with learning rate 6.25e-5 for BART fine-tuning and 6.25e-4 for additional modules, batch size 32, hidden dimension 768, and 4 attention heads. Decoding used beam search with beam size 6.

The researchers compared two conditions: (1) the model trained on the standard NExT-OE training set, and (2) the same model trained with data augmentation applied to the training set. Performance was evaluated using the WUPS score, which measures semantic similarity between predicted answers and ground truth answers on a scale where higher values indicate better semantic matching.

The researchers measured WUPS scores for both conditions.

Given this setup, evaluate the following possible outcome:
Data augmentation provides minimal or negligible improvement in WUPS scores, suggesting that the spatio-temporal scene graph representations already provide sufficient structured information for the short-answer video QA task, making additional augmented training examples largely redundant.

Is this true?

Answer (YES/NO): NO